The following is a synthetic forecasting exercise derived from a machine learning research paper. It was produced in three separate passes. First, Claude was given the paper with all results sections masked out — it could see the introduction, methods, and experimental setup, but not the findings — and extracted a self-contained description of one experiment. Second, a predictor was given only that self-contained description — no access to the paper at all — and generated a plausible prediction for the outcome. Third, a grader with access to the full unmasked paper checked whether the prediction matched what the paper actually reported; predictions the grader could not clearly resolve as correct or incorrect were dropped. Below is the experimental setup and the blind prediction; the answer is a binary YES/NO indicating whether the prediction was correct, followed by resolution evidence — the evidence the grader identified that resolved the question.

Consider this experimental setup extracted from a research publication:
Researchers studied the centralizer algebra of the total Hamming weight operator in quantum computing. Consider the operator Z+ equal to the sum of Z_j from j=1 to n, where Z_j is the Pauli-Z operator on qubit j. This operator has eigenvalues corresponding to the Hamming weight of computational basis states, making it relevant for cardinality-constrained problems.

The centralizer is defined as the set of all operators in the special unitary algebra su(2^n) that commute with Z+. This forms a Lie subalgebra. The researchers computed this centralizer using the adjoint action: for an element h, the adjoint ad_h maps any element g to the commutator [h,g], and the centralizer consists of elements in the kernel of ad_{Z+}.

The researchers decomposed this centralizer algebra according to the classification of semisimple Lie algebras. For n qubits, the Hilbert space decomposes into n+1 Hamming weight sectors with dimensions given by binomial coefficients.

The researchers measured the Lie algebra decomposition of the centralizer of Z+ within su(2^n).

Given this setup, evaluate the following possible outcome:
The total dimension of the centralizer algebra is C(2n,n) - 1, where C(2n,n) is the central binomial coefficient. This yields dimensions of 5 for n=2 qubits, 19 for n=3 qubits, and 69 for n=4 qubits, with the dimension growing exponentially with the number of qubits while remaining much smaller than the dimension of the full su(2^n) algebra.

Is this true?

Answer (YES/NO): NO